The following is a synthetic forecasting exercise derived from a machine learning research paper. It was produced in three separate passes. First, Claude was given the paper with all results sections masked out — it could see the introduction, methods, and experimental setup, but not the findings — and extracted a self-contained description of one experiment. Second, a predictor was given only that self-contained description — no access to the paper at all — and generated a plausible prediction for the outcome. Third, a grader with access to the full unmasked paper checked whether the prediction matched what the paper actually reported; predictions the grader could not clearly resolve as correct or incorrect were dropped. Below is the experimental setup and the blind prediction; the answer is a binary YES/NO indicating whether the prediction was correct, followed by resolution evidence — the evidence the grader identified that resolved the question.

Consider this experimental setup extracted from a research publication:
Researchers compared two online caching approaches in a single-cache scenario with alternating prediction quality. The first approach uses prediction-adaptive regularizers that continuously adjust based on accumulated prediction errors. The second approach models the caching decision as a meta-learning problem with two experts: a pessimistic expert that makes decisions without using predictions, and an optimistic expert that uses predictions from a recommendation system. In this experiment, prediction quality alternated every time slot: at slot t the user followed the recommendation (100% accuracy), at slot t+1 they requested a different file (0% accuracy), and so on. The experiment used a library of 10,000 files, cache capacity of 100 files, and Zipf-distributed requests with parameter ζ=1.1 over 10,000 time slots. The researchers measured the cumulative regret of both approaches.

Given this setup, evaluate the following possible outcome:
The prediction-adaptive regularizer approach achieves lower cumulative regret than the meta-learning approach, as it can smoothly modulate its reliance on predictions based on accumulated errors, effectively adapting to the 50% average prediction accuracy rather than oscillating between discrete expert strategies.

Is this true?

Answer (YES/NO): YES